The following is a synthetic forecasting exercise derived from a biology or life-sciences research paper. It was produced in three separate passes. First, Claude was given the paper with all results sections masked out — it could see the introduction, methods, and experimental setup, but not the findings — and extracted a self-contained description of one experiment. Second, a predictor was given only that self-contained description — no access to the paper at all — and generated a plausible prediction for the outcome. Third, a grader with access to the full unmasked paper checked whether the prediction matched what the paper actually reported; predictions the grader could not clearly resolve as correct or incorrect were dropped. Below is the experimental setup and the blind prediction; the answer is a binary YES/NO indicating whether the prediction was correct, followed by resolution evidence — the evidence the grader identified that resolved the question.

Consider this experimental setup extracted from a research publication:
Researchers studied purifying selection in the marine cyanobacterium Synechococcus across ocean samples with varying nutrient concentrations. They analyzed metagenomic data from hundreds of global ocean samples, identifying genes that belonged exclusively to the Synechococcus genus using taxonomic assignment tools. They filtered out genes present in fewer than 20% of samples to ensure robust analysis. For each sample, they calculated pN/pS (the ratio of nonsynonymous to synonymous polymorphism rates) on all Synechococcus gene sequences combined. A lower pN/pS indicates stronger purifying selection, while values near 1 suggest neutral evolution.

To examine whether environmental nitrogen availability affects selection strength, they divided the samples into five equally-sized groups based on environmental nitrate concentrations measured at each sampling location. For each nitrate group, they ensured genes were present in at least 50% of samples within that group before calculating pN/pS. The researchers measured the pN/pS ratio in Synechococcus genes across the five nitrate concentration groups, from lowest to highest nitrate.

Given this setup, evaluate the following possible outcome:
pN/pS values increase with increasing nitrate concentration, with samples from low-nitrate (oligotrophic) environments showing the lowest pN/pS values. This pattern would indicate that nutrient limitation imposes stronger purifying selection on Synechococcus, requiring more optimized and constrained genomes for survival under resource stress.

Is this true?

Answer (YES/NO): YES